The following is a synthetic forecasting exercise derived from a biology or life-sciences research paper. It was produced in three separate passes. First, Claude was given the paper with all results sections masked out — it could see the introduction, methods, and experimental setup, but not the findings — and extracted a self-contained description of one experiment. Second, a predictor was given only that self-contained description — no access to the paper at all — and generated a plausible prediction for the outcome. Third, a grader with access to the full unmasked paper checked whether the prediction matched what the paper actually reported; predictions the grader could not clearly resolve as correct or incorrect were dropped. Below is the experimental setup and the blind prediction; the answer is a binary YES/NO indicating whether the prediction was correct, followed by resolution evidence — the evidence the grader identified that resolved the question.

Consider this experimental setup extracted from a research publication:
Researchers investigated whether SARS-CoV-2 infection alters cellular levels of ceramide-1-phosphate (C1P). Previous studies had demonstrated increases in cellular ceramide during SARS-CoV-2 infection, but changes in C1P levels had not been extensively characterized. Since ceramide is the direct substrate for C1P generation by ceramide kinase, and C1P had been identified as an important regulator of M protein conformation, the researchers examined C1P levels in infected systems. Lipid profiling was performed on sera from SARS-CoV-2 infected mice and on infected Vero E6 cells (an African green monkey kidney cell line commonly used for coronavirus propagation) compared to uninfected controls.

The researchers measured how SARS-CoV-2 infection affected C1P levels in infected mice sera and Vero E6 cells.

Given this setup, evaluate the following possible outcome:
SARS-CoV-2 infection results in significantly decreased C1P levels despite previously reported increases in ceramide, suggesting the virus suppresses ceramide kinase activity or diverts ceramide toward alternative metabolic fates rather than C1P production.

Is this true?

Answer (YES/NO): NO